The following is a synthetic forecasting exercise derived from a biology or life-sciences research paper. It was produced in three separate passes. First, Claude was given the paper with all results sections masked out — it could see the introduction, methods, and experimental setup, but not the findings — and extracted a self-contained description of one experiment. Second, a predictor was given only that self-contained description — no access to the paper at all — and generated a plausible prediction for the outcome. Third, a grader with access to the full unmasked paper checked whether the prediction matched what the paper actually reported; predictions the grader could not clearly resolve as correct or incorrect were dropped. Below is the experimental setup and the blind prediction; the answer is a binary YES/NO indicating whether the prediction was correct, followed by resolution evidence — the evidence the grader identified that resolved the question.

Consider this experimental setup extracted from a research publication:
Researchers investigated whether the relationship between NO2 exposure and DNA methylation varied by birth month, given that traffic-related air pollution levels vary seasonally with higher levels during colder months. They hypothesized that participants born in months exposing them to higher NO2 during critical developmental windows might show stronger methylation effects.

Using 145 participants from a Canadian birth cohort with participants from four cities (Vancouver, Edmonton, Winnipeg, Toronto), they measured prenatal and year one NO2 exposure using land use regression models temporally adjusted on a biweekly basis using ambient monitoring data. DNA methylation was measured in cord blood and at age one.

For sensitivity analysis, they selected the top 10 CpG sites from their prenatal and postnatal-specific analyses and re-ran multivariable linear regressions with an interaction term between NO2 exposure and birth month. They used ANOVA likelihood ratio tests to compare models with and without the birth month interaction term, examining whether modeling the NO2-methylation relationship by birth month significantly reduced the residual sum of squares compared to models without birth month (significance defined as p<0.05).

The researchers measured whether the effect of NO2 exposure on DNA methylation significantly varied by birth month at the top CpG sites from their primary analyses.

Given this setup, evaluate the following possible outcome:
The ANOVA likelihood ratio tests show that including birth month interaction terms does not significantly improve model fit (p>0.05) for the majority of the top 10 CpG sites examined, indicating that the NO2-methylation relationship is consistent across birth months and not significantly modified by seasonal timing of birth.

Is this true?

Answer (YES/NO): YES